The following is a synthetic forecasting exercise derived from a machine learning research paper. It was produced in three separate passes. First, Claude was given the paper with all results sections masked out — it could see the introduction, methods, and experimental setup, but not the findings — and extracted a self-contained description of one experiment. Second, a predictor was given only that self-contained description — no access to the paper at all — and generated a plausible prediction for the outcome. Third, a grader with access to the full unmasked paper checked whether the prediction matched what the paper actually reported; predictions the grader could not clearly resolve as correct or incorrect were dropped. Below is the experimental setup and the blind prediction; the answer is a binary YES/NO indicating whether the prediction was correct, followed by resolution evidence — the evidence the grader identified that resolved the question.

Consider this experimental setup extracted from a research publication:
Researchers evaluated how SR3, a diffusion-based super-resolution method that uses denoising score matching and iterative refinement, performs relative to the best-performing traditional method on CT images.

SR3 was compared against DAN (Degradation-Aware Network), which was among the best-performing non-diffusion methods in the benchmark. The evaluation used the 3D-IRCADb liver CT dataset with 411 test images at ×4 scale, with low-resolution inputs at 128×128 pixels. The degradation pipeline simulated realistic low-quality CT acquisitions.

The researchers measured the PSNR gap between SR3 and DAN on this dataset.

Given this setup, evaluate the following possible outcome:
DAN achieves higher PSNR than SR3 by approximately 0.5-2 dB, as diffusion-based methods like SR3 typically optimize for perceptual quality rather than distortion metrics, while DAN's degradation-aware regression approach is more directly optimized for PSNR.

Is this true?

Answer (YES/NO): NO